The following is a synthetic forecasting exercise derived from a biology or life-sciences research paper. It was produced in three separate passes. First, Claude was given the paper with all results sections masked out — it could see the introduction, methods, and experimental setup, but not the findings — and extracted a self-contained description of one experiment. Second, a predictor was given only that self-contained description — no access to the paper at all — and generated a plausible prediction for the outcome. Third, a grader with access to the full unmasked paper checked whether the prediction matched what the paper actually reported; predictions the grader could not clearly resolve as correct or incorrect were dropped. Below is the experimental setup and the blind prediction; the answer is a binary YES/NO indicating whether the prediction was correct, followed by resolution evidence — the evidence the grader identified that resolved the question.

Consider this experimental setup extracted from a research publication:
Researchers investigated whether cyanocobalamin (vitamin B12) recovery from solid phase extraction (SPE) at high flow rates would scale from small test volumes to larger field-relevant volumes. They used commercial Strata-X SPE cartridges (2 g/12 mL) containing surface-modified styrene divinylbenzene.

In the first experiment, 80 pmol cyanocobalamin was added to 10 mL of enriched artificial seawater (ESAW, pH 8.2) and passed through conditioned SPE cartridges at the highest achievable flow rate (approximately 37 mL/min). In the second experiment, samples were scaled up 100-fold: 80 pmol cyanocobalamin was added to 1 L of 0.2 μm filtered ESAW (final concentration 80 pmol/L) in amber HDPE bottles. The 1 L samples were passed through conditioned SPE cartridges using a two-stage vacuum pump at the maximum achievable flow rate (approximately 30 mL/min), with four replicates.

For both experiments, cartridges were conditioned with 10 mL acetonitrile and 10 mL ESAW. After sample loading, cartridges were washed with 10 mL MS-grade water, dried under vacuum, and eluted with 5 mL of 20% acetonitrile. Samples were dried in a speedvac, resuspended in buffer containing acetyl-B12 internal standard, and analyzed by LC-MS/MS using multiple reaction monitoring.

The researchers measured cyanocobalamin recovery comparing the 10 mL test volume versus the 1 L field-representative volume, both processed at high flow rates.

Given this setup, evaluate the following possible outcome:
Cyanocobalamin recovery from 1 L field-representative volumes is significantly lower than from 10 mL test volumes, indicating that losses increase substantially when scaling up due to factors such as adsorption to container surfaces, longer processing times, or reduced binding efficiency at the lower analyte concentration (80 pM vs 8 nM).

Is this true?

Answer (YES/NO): NO